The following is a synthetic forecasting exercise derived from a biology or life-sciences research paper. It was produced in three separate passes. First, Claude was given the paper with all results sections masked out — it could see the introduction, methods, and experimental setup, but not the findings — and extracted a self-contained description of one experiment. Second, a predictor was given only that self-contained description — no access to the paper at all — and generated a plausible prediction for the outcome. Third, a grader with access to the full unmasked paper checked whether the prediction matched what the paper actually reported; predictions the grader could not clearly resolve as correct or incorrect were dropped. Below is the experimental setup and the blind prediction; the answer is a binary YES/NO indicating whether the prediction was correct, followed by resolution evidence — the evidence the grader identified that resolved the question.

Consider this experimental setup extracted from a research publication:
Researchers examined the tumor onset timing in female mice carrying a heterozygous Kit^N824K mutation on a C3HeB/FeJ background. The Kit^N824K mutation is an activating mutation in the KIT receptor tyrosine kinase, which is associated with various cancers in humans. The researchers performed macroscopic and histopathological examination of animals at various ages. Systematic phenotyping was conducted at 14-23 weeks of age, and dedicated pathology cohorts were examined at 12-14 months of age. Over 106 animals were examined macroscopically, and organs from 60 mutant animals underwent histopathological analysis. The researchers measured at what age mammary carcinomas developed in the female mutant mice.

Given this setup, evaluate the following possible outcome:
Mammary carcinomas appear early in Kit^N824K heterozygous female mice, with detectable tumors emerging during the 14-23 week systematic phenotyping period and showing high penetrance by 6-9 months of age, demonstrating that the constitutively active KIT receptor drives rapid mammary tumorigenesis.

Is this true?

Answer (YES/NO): NO